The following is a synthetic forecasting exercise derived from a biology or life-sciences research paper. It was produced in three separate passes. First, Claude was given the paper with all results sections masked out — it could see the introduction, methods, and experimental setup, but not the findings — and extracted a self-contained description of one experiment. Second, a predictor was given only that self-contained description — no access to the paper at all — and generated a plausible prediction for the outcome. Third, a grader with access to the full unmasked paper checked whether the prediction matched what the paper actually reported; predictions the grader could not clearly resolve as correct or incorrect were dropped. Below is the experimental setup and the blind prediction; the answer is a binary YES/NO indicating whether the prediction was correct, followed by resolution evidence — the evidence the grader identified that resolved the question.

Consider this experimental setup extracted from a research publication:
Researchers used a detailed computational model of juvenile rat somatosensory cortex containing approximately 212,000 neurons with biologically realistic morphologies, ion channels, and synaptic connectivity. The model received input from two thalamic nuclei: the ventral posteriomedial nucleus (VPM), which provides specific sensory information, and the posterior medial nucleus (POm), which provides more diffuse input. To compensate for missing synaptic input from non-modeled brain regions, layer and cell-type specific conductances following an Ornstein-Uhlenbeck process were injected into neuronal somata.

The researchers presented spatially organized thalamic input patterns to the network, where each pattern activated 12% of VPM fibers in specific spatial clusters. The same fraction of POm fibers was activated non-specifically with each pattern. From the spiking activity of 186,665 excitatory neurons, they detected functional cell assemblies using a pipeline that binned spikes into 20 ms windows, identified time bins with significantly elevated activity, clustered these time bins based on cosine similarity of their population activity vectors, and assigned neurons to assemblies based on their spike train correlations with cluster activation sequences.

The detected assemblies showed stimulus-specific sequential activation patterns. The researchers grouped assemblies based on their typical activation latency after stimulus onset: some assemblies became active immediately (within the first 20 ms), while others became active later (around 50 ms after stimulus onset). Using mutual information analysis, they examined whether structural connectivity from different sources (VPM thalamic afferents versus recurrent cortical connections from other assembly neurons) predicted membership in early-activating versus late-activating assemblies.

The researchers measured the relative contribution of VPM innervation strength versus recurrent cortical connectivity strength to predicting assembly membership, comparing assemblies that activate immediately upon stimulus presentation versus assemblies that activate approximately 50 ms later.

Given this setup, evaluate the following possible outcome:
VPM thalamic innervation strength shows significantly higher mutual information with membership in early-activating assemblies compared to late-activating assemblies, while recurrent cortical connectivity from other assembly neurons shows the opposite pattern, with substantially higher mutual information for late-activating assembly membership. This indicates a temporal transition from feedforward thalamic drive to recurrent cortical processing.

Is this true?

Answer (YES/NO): YES